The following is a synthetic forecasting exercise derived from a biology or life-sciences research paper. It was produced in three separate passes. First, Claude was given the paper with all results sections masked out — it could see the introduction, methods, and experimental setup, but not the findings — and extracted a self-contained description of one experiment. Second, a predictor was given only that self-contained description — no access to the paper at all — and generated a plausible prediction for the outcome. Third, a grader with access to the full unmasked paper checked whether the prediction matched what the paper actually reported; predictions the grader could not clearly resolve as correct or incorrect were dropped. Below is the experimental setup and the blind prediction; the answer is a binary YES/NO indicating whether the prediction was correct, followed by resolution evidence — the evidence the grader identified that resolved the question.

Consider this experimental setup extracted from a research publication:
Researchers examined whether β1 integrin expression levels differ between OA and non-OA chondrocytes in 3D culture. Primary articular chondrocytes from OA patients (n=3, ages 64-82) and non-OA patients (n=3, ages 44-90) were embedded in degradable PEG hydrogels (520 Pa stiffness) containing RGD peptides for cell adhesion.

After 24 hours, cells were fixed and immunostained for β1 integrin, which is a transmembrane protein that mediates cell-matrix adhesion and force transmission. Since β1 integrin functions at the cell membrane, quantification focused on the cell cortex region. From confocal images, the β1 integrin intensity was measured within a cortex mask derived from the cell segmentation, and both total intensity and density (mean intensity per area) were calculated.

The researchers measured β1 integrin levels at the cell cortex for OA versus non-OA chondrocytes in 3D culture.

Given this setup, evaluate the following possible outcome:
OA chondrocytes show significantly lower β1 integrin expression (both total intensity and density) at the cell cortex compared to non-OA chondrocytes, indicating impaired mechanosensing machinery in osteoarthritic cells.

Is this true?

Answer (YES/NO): YES